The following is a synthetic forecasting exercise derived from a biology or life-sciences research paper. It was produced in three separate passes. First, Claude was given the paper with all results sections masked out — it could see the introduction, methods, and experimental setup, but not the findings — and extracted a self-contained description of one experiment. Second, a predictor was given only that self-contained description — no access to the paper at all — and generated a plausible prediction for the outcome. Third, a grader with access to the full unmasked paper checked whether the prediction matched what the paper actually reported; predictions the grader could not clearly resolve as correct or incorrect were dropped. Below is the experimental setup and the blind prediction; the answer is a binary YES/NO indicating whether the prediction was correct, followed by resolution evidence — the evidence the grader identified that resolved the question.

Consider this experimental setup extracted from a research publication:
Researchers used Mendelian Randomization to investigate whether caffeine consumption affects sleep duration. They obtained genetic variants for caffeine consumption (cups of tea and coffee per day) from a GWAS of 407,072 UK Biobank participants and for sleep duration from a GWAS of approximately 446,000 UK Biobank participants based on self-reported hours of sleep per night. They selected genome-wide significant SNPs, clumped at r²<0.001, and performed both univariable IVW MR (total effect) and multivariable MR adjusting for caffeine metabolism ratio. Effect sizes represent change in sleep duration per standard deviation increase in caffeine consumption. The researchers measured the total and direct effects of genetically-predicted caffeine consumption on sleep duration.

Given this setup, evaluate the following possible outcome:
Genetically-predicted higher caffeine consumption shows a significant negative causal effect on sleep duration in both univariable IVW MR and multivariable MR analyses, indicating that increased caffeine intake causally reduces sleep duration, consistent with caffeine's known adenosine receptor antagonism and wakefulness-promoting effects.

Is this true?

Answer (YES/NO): NO